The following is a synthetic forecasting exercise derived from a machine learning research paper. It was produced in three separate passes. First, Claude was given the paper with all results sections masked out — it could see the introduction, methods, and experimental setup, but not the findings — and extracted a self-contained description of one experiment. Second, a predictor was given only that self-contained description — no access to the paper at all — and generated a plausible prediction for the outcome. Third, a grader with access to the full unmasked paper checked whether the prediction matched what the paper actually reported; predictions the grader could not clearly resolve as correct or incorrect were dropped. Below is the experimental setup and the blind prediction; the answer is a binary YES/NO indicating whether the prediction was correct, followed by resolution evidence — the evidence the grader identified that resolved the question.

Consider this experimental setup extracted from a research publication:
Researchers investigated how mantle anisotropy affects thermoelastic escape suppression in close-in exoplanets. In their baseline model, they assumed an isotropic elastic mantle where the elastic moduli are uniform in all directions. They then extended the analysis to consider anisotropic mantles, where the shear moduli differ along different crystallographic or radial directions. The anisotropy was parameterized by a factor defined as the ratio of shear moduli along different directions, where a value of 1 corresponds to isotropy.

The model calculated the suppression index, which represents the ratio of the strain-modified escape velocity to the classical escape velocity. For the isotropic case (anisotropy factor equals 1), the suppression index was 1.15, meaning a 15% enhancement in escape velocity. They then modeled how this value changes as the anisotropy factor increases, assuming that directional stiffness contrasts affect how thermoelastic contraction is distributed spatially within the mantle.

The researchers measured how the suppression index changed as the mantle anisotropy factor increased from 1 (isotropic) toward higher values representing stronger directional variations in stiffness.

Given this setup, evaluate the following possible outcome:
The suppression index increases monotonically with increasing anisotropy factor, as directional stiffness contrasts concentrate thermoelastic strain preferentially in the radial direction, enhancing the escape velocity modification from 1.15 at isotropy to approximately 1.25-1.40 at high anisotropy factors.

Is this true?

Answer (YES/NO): NO